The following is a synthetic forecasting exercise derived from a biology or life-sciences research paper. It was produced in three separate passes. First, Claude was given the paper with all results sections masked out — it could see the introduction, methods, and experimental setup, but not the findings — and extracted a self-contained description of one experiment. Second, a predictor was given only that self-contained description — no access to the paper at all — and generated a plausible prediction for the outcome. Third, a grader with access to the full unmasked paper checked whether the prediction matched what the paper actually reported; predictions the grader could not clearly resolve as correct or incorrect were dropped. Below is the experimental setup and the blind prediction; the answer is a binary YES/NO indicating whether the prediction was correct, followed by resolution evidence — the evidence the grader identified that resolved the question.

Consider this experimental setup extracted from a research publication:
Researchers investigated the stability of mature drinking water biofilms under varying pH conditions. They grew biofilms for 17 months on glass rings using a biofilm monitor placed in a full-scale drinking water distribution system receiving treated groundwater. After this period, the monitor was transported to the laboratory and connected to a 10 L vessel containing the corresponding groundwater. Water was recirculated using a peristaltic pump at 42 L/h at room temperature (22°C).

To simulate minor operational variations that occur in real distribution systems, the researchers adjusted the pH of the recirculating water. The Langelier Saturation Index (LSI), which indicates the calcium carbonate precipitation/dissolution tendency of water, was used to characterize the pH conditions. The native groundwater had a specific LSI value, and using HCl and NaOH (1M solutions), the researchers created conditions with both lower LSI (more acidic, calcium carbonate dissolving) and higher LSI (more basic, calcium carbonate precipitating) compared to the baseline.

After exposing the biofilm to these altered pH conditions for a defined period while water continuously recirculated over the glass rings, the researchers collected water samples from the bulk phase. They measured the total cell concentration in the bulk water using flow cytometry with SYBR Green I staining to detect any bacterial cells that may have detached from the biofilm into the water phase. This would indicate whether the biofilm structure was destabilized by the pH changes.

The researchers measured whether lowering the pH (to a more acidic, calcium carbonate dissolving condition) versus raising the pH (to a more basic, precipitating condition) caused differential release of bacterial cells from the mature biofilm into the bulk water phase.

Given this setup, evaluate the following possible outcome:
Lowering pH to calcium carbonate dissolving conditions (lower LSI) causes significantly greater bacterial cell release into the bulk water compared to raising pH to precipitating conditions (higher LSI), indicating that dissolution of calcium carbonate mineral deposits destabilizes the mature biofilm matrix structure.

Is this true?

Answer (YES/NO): NO